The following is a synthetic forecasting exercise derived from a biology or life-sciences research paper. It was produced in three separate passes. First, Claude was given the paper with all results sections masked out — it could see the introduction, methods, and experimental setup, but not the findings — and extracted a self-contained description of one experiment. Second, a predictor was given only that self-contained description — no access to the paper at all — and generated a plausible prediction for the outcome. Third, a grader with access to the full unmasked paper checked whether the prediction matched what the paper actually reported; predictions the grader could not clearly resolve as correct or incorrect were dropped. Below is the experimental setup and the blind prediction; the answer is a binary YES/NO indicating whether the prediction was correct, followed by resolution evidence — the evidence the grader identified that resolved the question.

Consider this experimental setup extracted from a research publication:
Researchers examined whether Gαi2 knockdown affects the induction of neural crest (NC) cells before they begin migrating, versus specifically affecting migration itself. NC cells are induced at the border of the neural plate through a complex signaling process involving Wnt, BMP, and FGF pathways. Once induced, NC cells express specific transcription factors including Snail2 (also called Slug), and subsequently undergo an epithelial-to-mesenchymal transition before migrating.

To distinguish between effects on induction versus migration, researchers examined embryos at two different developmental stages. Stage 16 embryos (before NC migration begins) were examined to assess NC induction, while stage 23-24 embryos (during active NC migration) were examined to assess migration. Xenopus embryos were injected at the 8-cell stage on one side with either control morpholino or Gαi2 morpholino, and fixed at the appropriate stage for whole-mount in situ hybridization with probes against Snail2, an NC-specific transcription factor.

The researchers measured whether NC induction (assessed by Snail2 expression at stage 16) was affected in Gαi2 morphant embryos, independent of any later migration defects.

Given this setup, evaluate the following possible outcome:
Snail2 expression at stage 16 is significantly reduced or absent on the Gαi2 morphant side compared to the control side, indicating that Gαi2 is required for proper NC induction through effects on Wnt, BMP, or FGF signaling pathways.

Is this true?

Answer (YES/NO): NO